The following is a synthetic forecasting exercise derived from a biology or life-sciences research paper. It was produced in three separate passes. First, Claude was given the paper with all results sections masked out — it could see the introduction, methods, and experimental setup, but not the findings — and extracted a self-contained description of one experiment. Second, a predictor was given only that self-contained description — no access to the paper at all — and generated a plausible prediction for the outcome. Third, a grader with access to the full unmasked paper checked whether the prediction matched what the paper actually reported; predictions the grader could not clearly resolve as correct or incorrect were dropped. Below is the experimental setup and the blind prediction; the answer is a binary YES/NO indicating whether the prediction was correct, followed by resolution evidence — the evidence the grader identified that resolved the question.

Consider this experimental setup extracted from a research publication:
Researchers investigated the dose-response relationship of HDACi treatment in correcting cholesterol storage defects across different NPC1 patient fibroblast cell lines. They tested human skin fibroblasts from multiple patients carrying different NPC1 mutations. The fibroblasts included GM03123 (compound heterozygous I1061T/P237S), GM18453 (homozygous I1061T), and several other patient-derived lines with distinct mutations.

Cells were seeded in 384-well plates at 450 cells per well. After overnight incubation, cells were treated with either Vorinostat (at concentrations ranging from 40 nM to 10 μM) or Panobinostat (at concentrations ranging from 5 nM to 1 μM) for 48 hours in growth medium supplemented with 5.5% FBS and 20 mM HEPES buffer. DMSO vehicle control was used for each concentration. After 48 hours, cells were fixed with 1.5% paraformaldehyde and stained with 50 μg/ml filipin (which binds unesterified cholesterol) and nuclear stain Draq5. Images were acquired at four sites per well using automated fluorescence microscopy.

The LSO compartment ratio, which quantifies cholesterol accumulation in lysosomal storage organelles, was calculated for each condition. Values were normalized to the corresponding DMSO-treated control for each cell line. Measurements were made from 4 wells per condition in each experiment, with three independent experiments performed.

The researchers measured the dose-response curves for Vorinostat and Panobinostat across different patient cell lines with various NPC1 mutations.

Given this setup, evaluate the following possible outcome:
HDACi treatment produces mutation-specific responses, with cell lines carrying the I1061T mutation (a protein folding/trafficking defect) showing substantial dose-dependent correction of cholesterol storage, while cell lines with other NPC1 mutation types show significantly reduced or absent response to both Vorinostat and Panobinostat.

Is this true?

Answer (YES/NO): NO